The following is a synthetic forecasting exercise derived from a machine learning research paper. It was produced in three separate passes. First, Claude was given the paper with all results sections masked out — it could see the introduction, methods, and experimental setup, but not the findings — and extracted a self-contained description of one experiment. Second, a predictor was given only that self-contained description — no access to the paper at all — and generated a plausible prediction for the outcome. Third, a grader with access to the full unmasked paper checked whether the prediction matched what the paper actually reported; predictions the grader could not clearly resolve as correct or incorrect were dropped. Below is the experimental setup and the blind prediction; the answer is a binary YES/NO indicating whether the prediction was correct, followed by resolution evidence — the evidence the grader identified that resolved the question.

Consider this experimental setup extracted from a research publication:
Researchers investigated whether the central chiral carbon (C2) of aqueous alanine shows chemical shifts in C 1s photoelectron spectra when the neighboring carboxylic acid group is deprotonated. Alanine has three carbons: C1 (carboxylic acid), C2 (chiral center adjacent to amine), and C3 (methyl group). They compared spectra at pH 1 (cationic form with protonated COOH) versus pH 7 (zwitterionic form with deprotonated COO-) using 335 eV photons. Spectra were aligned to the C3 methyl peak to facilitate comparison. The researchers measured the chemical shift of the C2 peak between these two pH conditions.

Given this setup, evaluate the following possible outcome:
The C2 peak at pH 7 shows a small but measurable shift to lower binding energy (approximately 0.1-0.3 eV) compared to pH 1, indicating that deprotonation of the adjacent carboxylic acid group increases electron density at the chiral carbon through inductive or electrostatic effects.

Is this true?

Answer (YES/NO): NO